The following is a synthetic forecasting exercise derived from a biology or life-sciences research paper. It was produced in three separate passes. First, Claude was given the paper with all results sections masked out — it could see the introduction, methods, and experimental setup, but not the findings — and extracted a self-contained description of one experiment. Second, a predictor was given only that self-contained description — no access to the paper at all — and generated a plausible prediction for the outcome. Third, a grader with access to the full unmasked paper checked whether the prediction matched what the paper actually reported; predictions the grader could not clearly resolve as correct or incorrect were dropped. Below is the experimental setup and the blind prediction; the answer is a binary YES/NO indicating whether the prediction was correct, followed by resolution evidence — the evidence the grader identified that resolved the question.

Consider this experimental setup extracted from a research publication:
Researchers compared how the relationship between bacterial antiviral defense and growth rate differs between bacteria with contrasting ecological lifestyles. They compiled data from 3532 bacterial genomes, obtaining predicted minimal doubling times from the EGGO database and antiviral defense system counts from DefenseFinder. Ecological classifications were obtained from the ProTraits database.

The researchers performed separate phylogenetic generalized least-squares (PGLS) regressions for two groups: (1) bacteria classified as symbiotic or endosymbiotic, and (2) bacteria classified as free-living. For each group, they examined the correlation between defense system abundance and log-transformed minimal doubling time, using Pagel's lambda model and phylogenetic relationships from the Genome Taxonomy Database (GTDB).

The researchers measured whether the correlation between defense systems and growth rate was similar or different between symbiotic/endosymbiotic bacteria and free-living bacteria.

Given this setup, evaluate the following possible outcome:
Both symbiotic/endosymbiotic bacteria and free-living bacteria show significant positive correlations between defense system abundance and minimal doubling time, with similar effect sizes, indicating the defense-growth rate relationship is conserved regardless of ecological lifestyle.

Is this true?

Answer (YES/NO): NO